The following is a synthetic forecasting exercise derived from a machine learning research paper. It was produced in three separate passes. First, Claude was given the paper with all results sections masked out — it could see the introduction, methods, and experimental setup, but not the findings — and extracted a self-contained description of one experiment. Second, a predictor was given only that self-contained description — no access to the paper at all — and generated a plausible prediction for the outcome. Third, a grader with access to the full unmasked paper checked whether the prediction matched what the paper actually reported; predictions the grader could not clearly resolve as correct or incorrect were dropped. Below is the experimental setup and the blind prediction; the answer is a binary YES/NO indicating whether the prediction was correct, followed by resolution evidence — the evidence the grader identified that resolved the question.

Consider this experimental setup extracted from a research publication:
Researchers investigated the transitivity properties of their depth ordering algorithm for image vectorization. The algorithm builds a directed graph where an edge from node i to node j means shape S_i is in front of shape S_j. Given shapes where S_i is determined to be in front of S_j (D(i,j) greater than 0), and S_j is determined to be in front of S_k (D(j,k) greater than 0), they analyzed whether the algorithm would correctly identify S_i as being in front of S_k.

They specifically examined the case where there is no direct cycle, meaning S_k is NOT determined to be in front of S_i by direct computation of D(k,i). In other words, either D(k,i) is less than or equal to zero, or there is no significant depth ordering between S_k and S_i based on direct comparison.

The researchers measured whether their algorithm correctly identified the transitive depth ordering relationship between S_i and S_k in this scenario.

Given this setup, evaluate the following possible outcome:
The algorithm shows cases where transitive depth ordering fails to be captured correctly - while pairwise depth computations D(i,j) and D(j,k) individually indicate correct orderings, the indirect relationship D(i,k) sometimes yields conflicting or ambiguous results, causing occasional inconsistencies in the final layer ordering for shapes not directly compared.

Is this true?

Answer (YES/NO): NO